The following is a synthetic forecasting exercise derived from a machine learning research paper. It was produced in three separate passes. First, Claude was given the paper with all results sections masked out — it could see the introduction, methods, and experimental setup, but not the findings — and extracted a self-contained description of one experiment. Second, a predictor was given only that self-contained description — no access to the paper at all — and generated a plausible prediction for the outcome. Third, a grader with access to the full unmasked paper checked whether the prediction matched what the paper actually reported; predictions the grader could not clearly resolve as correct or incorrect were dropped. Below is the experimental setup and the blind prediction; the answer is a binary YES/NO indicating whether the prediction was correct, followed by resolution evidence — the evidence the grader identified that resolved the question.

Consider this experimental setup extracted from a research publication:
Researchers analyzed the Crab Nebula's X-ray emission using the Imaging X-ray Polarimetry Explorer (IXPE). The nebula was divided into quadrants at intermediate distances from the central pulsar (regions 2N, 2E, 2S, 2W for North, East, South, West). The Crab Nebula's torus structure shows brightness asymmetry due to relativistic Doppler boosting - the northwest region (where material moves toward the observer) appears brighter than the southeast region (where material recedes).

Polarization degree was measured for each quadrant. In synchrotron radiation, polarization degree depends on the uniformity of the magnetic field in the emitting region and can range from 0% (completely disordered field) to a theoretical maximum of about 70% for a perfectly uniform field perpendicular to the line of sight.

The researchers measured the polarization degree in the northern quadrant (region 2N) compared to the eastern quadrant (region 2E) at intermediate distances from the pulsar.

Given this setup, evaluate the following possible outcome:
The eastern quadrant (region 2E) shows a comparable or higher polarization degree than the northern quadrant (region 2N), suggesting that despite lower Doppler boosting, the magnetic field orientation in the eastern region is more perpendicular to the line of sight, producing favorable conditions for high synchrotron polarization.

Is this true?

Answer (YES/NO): NO